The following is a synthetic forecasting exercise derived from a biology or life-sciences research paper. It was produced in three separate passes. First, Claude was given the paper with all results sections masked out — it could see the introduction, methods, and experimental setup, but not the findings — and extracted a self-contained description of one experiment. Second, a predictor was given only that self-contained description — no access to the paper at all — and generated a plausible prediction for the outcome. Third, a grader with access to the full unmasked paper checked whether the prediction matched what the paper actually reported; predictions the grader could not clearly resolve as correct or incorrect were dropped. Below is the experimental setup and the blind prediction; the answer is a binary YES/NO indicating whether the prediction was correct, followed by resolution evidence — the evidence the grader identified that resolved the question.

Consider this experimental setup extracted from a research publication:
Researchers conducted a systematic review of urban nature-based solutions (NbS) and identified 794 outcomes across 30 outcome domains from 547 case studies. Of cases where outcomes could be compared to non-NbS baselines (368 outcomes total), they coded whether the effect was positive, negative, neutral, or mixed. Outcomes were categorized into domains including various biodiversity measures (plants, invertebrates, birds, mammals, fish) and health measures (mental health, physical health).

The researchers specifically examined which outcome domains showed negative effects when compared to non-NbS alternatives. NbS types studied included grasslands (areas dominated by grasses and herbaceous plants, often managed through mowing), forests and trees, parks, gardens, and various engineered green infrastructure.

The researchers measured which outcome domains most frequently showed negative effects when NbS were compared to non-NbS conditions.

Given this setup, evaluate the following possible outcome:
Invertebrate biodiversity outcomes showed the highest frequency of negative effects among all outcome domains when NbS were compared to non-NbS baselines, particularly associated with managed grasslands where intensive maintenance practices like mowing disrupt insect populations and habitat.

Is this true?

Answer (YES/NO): NO